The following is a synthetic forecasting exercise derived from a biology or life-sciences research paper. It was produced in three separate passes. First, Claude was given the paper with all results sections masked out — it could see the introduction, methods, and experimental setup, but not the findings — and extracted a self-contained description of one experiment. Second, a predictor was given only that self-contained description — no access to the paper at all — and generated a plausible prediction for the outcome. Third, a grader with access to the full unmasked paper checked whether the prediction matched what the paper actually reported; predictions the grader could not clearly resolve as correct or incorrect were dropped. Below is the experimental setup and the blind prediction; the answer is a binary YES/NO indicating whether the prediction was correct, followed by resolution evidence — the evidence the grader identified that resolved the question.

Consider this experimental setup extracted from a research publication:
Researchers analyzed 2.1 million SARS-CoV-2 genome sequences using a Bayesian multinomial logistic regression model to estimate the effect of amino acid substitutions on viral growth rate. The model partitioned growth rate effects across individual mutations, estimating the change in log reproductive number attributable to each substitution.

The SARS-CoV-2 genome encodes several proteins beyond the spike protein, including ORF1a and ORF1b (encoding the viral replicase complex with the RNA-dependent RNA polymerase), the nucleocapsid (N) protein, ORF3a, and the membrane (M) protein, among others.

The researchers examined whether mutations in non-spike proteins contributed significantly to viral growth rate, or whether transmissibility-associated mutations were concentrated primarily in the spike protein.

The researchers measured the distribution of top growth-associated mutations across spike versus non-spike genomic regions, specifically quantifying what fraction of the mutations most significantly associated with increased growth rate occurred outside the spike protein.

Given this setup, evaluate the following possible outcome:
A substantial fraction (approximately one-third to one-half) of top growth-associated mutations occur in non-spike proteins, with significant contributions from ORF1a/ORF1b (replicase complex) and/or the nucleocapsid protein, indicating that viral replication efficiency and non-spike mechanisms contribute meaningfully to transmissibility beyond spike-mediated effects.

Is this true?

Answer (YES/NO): YES